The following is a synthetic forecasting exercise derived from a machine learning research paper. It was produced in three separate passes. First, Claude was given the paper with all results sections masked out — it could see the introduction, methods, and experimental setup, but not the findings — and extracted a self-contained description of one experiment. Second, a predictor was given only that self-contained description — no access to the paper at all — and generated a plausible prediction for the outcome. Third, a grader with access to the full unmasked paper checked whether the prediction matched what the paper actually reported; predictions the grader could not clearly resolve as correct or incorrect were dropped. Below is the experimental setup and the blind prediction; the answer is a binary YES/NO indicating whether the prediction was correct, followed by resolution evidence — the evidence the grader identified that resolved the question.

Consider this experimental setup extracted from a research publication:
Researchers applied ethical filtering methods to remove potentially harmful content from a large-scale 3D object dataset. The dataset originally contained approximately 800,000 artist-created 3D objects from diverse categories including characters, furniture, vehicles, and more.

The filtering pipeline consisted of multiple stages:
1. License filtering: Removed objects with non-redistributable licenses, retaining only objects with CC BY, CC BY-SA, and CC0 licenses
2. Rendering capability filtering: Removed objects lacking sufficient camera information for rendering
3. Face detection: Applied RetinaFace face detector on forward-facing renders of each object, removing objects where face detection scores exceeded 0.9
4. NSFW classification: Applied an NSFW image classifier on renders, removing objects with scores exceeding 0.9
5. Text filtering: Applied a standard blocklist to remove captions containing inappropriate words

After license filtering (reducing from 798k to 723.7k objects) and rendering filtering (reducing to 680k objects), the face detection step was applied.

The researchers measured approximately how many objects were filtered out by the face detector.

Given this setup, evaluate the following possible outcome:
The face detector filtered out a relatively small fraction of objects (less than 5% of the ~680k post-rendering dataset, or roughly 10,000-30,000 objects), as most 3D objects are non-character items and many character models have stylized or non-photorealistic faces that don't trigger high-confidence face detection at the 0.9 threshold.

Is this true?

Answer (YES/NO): YES